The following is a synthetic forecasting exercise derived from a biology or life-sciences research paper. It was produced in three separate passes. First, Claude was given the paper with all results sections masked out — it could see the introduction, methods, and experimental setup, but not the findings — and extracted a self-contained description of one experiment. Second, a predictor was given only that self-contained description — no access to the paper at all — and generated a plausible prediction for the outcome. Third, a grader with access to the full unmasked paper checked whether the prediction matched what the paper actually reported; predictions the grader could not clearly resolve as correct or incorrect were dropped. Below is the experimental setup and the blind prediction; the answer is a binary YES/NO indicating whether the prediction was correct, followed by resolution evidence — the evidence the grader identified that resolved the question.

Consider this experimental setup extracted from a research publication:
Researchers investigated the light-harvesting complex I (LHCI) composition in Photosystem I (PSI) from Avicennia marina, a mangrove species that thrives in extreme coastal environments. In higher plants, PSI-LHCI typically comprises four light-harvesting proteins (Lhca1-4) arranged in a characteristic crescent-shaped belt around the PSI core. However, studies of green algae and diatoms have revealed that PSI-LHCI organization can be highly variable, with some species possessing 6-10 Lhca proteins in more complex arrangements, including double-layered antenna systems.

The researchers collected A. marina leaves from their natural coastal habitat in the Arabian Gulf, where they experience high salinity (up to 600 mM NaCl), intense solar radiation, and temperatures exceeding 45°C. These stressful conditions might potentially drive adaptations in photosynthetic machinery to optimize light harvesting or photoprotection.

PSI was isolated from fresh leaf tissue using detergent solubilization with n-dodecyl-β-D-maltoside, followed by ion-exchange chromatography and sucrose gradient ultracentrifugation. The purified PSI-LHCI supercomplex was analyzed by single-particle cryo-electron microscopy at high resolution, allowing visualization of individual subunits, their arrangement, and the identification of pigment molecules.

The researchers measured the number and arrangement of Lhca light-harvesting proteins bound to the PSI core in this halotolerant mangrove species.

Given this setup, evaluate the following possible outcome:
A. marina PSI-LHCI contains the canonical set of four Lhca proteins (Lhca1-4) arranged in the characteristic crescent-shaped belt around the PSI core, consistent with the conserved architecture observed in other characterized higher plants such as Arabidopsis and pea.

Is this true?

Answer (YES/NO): YES